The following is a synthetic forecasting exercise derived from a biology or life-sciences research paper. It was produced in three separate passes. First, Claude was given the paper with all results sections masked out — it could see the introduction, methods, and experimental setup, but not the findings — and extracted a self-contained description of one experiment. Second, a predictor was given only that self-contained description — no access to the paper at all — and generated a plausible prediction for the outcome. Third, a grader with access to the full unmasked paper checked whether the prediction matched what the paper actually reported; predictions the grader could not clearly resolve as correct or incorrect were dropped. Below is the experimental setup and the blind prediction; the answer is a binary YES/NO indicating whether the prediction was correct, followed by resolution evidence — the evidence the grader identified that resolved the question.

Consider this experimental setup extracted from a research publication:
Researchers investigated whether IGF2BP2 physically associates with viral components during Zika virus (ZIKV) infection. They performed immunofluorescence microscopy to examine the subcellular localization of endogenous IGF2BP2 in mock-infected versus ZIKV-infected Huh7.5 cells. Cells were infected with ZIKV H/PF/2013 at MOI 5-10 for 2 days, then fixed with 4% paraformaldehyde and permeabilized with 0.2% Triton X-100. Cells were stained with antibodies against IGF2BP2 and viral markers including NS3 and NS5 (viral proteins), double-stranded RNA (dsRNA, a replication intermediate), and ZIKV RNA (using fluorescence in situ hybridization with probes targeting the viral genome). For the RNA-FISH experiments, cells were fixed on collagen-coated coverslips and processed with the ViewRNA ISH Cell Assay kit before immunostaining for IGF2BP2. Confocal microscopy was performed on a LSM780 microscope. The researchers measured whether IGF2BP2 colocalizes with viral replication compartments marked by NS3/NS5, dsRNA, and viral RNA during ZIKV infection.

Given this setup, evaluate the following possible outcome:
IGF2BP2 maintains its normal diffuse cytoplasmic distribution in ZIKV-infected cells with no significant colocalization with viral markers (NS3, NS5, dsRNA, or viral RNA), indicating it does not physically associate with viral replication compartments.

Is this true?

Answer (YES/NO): NO